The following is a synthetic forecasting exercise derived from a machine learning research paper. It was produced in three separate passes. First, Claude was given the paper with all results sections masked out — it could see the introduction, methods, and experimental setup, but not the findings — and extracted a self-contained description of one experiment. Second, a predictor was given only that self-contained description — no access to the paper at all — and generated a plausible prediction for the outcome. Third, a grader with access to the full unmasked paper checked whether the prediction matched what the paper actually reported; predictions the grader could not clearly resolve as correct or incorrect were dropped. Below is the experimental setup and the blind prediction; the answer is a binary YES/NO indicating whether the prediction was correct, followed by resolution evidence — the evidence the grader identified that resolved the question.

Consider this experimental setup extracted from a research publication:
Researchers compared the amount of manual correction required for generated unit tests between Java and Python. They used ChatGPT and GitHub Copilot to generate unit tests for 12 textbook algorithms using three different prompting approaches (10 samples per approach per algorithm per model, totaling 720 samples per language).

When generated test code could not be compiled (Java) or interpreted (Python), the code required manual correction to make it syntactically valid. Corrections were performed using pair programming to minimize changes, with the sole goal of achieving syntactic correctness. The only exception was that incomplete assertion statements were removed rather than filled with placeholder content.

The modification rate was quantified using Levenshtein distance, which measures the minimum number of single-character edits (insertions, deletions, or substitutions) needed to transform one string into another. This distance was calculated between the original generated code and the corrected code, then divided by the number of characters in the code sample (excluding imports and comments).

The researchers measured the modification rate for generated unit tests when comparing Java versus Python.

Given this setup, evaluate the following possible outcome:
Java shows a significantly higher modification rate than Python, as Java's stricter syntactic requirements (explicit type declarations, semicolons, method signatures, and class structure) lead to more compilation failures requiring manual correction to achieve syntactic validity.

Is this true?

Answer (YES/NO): NO